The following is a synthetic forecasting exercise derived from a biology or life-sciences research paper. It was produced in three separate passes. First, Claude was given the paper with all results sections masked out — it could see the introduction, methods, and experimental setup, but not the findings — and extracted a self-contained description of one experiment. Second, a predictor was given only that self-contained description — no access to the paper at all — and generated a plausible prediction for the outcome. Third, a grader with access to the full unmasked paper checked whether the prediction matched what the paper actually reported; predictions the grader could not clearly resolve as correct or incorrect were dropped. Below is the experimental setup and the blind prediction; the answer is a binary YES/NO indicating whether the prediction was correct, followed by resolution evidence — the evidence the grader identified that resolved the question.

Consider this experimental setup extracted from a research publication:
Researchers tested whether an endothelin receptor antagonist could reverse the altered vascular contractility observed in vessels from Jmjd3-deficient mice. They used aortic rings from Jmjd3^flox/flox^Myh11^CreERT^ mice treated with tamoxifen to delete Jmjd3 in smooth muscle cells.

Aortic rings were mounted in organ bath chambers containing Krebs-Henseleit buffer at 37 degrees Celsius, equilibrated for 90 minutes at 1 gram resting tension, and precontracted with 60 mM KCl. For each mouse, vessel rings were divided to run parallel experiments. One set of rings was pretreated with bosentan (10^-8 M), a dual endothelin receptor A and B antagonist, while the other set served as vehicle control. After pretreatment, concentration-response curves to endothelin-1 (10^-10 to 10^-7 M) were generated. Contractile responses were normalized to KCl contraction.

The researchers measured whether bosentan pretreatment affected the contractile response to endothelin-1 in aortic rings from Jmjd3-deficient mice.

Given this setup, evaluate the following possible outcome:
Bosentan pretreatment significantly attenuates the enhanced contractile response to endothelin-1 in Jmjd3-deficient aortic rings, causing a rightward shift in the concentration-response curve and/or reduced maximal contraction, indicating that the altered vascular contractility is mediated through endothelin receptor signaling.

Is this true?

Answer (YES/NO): YES